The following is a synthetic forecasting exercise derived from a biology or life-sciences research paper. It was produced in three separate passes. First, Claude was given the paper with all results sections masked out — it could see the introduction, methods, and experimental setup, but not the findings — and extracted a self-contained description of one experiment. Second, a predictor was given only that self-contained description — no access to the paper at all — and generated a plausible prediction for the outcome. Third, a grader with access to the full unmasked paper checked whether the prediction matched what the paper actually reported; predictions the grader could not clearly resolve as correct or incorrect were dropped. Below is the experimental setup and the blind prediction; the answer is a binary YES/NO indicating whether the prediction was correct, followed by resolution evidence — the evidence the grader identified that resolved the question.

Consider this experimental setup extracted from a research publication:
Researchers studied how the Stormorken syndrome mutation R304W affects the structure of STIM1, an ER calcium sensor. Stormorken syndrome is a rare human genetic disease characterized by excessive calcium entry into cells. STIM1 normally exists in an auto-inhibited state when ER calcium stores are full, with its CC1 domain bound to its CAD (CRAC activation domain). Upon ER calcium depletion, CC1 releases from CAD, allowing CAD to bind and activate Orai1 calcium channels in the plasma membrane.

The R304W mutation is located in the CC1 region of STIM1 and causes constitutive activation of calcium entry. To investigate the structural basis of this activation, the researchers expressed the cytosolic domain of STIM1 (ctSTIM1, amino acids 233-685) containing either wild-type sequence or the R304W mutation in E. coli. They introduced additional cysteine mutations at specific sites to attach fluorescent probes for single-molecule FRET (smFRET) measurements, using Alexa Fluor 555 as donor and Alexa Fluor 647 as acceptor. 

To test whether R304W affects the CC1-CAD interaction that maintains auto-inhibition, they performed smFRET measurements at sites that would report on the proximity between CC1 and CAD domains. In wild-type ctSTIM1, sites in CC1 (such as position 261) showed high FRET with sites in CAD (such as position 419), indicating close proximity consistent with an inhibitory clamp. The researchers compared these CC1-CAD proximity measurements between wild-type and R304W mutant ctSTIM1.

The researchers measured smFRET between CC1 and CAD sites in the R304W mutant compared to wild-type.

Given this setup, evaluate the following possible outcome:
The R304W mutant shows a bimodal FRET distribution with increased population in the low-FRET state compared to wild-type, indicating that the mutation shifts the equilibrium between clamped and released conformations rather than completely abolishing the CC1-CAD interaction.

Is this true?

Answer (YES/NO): NO